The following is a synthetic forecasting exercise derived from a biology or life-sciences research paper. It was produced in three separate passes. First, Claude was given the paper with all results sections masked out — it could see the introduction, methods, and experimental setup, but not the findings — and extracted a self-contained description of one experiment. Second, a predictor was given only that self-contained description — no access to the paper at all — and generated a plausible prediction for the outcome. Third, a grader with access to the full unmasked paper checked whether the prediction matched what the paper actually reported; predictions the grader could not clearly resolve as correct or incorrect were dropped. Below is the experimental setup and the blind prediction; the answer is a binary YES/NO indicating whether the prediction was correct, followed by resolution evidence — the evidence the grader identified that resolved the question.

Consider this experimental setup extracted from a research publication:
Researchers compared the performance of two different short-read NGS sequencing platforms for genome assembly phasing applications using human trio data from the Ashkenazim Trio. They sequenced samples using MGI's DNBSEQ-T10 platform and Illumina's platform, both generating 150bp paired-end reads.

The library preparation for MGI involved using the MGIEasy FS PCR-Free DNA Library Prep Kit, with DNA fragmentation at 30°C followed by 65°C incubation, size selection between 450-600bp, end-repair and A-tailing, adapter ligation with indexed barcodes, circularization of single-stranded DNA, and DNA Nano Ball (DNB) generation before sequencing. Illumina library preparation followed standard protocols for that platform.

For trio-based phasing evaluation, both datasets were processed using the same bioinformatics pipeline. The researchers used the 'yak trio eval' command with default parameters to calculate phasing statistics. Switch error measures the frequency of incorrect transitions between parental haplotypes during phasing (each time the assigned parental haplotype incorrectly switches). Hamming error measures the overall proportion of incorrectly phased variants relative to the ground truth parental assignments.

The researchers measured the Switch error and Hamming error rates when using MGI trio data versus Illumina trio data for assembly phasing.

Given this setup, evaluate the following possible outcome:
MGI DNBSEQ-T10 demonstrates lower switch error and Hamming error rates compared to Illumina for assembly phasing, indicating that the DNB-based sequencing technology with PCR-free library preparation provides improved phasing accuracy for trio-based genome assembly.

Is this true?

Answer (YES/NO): NO